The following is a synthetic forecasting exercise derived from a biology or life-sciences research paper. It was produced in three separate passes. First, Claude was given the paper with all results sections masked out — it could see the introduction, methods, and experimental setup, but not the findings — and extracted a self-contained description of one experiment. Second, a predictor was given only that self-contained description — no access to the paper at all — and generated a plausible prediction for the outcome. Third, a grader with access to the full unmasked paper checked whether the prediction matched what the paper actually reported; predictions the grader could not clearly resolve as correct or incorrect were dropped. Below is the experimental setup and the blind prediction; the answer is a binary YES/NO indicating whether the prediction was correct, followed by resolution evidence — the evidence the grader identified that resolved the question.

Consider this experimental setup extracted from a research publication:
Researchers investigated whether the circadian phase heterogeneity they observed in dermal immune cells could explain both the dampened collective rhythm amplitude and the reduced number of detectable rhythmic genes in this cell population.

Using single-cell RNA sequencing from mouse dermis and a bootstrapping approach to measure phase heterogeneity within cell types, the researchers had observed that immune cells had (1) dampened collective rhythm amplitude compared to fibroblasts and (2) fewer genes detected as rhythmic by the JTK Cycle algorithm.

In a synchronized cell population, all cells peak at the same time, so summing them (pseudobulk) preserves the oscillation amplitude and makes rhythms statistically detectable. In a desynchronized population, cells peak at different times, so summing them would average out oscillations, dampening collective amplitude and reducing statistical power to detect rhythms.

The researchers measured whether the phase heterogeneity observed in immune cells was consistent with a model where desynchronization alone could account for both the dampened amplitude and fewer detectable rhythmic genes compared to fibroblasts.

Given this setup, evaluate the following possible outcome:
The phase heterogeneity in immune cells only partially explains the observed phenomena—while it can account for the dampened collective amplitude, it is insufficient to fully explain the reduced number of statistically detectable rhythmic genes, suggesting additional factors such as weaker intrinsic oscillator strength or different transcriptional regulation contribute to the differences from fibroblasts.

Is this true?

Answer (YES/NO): NO